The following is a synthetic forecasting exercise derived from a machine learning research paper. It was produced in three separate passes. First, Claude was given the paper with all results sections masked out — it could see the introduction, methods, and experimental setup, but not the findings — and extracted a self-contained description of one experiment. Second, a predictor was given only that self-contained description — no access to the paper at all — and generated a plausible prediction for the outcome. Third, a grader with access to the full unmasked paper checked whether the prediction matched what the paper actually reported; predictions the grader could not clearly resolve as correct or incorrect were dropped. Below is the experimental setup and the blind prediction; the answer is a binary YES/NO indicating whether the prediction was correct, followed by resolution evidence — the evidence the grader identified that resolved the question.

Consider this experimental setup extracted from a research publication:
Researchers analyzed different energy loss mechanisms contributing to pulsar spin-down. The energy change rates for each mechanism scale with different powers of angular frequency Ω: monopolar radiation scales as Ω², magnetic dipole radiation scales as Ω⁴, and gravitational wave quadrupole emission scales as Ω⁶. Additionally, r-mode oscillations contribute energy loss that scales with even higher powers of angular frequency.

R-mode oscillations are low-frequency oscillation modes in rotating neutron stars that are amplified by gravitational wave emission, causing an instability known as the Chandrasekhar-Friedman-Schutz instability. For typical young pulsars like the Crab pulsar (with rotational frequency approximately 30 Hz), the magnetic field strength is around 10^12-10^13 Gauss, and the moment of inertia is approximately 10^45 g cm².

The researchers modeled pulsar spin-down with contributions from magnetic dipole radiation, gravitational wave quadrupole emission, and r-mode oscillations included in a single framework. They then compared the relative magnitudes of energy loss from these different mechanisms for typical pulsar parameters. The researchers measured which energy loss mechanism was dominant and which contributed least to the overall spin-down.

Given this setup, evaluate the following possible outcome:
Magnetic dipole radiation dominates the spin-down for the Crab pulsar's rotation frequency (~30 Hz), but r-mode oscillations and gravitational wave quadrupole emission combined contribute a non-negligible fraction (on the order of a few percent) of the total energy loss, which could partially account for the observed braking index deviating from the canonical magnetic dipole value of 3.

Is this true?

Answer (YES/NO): NO